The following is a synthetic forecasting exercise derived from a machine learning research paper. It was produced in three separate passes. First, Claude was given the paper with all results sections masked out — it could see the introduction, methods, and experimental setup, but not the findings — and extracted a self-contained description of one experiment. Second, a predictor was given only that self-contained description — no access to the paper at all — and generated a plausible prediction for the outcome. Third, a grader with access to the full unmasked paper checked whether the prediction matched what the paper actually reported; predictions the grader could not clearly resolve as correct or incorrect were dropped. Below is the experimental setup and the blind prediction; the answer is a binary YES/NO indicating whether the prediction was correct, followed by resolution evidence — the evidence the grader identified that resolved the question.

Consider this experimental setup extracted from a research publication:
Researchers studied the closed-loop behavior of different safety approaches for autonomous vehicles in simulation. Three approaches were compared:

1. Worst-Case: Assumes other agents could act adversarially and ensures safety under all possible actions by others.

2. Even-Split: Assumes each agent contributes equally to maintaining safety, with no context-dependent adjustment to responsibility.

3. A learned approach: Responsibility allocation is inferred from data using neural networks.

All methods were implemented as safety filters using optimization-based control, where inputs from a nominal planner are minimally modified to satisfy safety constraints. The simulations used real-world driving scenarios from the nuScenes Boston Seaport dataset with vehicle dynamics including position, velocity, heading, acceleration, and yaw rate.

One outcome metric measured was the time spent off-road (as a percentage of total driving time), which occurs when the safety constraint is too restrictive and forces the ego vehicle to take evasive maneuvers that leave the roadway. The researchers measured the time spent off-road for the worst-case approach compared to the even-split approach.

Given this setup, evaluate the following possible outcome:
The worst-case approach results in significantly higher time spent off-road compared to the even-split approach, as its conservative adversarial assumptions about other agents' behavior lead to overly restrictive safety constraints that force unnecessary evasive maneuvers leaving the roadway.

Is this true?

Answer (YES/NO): YES